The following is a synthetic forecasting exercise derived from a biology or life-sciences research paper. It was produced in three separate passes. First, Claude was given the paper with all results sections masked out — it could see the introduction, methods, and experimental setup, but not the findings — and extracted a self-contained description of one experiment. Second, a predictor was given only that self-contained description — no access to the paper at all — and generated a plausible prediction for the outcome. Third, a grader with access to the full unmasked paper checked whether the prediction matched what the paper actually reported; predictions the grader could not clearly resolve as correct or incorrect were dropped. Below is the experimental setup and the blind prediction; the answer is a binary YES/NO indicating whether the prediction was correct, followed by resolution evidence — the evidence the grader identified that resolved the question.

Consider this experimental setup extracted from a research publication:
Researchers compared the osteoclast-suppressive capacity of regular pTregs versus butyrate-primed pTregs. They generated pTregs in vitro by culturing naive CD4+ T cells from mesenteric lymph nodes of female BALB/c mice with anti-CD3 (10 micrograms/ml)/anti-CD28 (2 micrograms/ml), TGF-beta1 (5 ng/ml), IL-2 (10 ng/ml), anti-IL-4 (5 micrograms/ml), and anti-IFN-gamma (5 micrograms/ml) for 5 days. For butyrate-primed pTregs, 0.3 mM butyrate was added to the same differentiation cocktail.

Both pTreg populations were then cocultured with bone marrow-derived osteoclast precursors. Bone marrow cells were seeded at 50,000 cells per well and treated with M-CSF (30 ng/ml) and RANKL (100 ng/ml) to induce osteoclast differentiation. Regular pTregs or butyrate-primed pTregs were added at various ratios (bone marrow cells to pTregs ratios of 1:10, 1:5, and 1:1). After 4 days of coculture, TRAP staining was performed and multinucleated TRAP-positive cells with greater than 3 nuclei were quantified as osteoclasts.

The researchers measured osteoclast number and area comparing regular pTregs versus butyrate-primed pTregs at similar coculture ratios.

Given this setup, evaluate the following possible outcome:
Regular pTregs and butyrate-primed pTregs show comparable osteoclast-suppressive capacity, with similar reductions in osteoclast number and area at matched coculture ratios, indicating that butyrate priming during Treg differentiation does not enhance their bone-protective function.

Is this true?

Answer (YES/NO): NO